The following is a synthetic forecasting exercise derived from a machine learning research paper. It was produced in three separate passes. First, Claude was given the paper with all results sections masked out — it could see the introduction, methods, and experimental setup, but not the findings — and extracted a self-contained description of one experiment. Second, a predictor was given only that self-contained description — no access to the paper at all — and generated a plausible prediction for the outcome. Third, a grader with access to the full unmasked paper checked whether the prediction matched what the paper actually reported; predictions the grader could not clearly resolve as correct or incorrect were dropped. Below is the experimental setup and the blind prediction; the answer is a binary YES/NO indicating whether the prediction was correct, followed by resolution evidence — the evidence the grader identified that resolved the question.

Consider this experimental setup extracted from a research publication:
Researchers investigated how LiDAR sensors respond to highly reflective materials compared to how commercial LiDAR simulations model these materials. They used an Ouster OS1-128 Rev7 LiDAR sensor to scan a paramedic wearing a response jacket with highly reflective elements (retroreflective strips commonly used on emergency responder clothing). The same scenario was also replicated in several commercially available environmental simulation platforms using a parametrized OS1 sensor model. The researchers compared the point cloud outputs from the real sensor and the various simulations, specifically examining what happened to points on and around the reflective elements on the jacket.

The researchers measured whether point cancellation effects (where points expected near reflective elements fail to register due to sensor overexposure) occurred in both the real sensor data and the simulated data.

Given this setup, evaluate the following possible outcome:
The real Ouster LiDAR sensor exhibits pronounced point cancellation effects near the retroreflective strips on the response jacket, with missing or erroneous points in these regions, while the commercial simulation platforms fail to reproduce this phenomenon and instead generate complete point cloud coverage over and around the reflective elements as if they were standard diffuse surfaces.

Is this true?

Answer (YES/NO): NO